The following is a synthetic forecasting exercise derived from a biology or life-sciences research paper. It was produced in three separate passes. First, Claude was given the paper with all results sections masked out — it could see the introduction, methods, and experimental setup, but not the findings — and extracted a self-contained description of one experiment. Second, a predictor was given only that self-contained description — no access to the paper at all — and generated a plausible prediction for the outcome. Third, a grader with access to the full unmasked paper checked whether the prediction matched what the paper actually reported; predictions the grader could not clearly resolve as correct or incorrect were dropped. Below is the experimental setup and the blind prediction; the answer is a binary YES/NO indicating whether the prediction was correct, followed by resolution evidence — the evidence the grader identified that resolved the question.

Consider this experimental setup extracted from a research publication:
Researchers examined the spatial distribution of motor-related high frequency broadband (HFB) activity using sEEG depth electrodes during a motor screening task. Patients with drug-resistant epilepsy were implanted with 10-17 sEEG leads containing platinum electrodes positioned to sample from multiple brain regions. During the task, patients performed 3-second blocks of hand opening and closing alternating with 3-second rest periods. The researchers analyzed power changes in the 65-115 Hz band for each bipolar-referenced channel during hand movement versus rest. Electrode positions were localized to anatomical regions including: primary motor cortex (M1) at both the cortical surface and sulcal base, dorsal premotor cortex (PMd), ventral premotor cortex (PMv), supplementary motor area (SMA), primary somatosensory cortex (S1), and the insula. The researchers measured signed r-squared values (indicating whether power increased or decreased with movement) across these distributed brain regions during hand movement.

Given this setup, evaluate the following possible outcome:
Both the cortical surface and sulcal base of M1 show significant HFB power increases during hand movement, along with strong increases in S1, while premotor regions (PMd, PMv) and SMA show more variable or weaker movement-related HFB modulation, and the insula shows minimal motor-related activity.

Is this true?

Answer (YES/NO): NO